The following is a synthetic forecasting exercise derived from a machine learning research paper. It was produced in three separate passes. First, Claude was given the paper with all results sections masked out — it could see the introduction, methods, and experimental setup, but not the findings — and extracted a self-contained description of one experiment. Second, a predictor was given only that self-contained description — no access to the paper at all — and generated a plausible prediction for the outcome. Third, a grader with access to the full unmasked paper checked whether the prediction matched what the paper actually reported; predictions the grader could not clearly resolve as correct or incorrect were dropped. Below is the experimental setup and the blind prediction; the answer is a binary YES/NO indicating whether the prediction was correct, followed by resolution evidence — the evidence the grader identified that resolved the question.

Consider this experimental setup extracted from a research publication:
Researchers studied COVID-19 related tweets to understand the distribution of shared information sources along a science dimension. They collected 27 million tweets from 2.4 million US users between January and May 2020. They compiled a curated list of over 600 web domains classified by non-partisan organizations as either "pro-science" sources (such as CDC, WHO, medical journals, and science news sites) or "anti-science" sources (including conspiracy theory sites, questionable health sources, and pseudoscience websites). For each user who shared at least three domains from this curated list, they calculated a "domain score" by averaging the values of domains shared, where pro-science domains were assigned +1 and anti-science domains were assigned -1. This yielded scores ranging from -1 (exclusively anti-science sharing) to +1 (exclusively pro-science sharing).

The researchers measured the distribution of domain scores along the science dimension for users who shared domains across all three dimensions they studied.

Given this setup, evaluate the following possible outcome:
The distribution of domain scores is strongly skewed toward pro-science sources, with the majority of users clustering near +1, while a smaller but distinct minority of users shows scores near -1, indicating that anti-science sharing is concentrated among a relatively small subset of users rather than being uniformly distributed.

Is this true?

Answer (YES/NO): NO